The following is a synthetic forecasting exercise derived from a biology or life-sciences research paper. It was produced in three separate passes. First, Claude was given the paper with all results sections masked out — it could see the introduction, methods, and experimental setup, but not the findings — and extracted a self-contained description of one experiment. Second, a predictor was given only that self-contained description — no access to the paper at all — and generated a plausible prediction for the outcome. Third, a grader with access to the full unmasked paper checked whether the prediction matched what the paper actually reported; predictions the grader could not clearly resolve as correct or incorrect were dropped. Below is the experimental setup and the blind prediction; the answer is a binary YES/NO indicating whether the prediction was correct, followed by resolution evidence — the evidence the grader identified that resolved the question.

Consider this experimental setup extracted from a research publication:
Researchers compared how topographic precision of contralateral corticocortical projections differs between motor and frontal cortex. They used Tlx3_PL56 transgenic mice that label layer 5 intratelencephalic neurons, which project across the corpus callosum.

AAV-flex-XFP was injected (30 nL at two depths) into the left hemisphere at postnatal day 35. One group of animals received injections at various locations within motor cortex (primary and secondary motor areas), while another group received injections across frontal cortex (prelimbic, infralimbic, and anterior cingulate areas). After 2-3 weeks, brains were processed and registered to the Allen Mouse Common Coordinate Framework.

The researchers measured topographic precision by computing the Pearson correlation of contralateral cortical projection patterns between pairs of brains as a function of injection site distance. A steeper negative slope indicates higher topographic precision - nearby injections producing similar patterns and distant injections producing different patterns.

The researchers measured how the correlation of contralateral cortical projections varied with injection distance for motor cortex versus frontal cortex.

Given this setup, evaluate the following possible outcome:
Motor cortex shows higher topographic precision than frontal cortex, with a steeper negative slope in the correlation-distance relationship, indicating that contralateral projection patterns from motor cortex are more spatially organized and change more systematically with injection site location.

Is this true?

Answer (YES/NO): NO